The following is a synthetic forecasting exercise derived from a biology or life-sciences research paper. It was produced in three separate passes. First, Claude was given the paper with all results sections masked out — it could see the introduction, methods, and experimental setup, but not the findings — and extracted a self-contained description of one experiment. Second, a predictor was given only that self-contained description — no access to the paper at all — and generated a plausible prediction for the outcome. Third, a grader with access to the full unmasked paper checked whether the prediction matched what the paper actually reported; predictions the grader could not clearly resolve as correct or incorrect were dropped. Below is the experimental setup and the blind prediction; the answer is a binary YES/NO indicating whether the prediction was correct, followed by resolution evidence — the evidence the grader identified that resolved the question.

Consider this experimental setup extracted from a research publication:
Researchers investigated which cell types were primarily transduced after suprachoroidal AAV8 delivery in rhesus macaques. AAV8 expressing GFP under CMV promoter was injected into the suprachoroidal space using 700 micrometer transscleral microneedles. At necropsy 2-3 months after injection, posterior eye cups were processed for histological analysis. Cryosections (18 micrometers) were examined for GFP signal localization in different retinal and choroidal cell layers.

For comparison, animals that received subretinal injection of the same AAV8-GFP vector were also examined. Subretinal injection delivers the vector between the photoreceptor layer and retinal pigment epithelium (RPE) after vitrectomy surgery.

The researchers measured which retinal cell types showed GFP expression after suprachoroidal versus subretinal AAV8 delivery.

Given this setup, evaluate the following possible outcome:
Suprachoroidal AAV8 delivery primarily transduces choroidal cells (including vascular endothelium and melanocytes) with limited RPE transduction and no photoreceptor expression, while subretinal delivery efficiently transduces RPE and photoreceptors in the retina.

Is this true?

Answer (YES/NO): NO